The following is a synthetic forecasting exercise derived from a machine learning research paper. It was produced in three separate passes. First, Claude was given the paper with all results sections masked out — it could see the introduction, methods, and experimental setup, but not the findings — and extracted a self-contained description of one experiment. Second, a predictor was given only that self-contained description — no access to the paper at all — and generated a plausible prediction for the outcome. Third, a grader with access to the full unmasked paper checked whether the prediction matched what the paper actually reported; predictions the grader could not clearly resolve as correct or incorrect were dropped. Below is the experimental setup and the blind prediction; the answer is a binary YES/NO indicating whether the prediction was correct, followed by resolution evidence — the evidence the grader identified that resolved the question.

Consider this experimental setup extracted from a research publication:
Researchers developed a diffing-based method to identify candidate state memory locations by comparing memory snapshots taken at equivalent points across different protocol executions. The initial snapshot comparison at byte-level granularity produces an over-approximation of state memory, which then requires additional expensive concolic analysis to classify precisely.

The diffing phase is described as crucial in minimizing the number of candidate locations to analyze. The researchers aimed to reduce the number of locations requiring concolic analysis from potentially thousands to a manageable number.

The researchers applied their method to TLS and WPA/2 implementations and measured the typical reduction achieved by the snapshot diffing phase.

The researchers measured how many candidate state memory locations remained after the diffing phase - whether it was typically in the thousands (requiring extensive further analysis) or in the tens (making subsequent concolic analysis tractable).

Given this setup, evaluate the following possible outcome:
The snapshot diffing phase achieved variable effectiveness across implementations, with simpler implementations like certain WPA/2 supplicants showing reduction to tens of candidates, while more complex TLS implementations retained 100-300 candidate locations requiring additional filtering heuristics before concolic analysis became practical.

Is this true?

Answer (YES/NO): NO